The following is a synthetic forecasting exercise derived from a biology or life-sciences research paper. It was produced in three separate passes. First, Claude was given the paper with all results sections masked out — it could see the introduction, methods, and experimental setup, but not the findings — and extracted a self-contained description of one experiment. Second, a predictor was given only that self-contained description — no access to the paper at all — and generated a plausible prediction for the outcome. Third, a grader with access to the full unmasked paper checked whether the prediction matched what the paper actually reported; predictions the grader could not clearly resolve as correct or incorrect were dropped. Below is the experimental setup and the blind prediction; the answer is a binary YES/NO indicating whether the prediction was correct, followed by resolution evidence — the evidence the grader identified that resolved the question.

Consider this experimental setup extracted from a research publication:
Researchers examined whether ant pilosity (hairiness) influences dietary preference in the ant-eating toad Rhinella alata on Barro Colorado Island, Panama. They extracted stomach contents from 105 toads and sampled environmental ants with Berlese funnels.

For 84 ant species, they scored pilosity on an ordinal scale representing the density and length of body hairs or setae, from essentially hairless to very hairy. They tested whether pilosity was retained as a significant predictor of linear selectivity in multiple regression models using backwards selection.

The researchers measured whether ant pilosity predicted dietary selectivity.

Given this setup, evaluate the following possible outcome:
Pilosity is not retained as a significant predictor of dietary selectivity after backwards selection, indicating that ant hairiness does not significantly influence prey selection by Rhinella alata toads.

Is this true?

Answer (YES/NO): NO